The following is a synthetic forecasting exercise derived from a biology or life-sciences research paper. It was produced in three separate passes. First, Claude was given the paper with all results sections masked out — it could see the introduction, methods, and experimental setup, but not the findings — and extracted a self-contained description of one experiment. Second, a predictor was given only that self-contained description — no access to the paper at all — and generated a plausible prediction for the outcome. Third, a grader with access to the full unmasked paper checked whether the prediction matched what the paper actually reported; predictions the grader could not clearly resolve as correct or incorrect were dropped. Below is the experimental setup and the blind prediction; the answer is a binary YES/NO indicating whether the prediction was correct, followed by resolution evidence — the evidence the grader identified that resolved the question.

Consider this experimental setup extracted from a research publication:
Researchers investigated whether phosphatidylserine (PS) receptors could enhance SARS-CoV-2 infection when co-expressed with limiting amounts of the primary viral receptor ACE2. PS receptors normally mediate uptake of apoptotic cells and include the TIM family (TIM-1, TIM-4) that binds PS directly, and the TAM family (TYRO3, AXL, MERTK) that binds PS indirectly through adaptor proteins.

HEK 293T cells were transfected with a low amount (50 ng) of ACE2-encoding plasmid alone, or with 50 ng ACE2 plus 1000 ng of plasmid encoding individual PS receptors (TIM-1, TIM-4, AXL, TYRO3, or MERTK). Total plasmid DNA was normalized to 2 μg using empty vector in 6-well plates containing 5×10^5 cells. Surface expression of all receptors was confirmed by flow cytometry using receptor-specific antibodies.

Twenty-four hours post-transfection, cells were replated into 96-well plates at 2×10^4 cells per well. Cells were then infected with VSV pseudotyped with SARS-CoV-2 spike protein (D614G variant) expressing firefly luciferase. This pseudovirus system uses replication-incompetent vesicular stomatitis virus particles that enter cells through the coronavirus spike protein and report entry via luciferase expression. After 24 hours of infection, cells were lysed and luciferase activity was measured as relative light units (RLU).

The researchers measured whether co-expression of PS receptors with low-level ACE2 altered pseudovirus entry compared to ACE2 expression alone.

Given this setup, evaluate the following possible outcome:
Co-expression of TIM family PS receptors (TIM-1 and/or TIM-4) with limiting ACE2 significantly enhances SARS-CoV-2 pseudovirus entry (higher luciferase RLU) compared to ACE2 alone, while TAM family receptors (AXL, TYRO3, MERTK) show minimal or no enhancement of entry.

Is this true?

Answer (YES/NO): NO